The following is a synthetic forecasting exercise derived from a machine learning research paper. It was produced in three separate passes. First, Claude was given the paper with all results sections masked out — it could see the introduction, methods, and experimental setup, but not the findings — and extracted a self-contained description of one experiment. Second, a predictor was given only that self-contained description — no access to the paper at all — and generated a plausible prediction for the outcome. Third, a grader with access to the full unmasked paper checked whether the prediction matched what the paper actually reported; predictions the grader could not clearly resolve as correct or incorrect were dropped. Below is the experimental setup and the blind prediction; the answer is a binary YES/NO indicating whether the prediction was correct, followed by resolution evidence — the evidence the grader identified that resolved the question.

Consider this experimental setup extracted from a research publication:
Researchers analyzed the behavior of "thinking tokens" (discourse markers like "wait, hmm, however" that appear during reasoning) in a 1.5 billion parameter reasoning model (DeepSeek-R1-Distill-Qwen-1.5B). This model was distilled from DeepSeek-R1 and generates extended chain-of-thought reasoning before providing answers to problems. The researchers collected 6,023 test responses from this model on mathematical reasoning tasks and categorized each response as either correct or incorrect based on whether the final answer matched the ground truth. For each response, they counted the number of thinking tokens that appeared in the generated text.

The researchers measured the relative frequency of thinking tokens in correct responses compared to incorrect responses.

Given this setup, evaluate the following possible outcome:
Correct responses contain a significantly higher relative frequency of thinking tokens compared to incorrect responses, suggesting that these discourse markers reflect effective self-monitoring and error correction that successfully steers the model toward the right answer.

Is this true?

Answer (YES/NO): NO